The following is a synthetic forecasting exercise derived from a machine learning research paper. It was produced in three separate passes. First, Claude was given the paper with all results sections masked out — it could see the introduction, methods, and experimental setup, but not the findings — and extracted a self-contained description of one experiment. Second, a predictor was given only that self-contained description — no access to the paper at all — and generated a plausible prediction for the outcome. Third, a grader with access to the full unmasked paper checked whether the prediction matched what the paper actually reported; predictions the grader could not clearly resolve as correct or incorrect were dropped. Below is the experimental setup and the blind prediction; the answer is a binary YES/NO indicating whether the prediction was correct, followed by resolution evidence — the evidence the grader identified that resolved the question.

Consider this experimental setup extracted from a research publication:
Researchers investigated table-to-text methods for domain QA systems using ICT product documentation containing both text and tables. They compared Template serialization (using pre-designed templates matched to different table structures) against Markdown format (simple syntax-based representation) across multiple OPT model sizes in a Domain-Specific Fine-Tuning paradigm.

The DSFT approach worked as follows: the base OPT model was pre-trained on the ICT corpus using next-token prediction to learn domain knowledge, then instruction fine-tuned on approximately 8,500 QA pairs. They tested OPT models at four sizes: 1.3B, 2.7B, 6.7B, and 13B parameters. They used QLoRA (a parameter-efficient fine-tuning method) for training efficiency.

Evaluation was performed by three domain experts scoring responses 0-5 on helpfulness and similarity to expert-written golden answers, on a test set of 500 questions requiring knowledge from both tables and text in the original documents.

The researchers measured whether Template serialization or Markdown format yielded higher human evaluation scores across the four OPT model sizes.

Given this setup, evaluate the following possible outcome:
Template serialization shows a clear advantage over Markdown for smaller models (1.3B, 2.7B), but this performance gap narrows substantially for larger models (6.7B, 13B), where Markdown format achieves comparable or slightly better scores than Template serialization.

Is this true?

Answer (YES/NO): NO